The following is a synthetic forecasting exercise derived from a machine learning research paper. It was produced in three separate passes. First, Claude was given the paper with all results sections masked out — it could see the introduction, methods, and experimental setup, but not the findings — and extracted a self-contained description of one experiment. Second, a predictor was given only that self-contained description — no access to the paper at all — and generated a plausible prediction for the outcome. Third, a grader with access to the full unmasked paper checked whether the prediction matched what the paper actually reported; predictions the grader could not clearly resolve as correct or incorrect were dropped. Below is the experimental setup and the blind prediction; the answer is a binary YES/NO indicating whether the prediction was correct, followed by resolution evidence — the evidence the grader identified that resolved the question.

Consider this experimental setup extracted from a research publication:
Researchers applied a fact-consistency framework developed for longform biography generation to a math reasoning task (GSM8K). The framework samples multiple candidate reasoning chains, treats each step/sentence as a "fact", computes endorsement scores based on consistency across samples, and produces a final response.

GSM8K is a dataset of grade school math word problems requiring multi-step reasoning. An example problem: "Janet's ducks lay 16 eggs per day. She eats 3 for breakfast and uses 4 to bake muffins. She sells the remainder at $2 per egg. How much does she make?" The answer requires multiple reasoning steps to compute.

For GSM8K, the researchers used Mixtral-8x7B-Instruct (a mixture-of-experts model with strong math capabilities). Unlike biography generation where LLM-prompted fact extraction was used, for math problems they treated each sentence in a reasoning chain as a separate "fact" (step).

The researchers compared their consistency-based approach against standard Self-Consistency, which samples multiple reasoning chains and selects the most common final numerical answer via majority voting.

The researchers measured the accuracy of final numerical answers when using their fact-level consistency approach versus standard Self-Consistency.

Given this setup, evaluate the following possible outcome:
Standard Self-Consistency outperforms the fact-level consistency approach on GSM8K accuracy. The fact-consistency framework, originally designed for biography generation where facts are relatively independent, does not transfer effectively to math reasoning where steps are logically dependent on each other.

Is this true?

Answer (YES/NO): NO